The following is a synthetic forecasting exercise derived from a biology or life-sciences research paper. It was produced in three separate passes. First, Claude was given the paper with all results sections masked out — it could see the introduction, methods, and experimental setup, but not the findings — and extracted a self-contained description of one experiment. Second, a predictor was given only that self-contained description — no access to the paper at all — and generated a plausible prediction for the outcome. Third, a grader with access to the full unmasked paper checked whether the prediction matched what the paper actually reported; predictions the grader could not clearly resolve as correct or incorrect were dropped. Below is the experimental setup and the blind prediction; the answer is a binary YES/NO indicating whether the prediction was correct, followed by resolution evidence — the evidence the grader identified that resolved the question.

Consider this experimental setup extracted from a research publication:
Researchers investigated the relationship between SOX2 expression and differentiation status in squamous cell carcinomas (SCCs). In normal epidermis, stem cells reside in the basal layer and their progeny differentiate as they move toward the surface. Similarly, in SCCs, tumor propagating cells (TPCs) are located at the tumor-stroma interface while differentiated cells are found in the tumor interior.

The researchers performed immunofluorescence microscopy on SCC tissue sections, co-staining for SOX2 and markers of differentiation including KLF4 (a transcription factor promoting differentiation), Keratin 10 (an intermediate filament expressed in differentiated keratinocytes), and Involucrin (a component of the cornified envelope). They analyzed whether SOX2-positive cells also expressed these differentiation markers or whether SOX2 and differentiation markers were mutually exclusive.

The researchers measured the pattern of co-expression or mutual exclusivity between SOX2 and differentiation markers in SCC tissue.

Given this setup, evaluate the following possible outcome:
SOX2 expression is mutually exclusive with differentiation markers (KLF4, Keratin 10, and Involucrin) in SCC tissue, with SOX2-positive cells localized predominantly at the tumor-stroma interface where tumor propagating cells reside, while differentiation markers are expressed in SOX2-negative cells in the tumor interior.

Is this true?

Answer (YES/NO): YES